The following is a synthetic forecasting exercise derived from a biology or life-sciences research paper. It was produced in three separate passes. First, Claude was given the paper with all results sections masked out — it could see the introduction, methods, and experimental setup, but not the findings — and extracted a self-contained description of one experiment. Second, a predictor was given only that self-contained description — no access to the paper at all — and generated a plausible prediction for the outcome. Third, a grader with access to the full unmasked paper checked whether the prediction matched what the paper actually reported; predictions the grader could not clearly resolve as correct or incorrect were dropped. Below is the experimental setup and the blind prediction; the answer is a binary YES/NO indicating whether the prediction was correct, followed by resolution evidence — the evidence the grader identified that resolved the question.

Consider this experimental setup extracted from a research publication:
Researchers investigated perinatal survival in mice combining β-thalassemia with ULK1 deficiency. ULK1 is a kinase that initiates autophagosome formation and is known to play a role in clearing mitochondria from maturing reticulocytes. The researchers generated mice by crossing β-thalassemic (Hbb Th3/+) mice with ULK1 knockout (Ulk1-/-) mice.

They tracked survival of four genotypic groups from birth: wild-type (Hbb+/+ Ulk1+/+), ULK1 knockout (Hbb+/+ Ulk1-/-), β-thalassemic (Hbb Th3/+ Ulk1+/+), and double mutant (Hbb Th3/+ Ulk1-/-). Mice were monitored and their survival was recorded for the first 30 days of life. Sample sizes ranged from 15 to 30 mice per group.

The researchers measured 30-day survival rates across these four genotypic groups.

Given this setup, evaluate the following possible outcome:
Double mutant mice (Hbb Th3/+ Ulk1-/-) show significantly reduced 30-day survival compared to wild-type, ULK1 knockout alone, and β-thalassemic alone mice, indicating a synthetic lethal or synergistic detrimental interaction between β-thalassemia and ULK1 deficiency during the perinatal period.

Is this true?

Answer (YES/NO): YES